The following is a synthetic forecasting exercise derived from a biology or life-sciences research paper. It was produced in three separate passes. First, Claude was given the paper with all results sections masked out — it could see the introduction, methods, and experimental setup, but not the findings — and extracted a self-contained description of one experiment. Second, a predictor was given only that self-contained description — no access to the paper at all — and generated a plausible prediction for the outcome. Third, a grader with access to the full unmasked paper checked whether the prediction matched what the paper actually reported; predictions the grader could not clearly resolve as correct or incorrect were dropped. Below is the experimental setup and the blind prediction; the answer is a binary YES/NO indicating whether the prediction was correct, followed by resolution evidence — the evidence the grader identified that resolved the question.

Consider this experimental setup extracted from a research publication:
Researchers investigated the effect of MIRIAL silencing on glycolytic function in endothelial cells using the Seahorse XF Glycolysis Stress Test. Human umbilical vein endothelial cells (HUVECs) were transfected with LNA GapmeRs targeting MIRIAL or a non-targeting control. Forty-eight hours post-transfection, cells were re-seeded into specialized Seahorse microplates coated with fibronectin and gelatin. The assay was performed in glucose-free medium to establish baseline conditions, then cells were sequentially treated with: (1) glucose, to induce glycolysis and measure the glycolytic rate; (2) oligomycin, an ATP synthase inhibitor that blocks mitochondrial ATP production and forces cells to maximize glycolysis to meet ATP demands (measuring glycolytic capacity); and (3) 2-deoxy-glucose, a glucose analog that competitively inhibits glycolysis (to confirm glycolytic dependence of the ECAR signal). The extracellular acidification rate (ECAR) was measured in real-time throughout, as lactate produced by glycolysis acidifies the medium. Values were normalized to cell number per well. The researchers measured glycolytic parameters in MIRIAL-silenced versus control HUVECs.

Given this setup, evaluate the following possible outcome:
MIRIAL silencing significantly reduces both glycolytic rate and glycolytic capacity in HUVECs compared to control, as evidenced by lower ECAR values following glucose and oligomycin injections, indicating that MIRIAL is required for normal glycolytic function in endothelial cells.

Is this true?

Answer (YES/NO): NO